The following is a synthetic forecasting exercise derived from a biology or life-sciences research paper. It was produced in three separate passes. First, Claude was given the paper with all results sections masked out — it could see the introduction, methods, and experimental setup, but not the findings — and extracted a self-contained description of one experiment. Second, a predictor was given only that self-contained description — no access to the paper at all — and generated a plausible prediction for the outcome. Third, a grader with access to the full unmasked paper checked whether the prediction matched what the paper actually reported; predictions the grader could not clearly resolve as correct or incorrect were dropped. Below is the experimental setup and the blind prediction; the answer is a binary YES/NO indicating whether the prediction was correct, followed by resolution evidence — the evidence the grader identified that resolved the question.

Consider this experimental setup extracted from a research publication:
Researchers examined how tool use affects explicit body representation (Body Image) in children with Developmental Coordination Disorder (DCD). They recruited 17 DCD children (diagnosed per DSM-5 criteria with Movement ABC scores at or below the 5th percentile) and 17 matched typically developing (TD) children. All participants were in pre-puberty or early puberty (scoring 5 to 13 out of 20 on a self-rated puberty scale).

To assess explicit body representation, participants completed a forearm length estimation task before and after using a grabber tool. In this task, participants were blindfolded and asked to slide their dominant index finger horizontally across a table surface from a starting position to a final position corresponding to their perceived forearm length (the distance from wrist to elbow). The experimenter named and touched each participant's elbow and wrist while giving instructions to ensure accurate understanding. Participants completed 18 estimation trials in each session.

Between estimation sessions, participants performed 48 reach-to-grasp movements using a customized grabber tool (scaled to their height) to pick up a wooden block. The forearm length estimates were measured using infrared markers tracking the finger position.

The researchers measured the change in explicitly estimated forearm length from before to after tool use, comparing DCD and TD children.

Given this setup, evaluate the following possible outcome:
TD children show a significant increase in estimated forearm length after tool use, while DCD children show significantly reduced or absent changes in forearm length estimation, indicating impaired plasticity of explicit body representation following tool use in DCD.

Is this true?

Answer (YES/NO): NO